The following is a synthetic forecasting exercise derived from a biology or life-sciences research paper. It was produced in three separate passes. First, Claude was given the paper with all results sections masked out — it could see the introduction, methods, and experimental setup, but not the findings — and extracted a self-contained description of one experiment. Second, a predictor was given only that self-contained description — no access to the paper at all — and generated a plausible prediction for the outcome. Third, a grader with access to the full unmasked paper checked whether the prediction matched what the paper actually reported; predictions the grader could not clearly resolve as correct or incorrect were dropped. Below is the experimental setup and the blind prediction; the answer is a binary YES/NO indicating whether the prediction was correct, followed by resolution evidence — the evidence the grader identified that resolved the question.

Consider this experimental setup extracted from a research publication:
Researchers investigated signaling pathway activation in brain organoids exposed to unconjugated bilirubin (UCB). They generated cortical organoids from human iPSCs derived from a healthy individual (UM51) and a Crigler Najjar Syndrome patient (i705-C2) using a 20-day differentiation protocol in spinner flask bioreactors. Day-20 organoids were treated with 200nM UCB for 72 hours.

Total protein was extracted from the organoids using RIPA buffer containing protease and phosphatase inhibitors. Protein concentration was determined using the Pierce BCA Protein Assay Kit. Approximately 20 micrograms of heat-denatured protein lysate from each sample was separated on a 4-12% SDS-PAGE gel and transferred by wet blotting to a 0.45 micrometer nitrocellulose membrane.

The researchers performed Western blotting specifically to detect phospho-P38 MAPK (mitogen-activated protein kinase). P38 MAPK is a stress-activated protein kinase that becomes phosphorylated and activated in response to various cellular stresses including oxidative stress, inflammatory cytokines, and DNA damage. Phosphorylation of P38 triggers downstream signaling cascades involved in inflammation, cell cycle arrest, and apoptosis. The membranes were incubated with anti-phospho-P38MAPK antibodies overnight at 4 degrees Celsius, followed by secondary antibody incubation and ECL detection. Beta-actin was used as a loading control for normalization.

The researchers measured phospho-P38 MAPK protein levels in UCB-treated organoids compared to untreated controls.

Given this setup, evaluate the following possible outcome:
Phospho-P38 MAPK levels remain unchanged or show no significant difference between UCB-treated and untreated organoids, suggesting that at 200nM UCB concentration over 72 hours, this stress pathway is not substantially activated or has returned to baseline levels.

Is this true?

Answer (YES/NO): NO